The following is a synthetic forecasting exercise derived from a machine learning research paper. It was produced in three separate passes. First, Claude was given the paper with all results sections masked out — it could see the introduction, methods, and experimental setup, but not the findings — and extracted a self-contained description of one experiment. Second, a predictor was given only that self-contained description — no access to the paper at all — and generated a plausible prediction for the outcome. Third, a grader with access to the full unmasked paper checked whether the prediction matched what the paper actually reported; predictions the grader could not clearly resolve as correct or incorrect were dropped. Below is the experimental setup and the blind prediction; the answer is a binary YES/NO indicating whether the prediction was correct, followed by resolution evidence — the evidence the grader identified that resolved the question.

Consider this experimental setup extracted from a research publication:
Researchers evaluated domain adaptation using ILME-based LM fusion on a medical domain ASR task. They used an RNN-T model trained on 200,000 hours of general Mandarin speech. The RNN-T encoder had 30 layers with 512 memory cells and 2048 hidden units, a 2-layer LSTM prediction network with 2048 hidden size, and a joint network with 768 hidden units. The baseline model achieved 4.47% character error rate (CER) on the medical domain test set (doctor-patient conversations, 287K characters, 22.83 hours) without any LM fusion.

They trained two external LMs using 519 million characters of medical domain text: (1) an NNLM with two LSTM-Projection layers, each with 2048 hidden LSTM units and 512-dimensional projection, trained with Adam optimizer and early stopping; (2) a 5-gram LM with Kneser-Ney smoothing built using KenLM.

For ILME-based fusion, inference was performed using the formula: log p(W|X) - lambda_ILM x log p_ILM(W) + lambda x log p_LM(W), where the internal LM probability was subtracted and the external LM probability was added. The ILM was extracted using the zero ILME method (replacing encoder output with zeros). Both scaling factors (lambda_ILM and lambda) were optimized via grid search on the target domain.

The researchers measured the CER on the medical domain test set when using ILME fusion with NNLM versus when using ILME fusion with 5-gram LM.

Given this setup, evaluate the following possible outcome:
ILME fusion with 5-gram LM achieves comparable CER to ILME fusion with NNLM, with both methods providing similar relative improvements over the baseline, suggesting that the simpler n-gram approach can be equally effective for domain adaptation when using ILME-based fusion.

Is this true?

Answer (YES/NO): YES